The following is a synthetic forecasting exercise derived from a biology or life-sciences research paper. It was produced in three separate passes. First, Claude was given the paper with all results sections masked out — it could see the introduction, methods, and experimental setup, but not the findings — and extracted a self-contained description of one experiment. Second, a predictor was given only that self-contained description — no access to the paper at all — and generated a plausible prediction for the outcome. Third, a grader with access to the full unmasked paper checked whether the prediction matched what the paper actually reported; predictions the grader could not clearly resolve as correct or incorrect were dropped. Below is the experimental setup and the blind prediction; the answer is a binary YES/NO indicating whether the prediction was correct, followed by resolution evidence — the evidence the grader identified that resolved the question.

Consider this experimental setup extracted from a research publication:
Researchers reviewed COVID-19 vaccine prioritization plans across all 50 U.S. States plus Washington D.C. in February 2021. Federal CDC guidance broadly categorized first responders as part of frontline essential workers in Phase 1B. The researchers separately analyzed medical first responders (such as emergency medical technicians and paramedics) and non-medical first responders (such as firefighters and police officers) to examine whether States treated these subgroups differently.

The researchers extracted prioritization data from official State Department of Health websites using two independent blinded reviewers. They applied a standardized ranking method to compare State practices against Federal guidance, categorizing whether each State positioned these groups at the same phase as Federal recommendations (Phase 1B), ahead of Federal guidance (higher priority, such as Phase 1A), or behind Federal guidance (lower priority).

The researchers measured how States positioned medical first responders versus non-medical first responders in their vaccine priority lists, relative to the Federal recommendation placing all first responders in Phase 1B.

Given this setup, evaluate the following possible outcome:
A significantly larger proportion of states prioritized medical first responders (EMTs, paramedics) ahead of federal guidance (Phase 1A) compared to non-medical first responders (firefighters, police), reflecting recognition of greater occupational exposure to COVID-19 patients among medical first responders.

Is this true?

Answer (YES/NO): YES